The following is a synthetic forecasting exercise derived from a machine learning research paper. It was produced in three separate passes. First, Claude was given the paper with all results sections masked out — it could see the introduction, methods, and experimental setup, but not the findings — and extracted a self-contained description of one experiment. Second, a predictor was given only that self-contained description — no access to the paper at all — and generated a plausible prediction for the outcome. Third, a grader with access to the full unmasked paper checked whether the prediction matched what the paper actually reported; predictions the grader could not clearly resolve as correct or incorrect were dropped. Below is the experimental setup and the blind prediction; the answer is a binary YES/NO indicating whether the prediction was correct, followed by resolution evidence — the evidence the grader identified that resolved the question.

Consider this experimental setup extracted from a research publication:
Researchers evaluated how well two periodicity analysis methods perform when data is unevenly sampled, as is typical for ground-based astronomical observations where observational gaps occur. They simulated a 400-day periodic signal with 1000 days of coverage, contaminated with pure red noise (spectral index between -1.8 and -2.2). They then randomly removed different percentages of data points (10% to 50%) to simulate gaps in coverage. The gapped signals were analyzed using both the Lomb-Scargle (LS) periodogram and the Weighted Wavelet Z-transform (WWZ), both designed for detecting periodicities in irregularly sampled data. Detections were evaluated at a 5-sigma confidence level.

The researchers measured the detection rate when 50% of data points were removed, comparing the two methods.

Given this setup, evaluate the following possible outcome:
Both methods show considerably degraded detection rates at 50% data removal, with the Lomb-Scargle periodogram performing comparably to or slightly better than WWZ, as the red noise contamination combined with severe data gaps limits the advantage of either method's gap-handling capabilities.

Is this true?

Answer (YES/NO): NO